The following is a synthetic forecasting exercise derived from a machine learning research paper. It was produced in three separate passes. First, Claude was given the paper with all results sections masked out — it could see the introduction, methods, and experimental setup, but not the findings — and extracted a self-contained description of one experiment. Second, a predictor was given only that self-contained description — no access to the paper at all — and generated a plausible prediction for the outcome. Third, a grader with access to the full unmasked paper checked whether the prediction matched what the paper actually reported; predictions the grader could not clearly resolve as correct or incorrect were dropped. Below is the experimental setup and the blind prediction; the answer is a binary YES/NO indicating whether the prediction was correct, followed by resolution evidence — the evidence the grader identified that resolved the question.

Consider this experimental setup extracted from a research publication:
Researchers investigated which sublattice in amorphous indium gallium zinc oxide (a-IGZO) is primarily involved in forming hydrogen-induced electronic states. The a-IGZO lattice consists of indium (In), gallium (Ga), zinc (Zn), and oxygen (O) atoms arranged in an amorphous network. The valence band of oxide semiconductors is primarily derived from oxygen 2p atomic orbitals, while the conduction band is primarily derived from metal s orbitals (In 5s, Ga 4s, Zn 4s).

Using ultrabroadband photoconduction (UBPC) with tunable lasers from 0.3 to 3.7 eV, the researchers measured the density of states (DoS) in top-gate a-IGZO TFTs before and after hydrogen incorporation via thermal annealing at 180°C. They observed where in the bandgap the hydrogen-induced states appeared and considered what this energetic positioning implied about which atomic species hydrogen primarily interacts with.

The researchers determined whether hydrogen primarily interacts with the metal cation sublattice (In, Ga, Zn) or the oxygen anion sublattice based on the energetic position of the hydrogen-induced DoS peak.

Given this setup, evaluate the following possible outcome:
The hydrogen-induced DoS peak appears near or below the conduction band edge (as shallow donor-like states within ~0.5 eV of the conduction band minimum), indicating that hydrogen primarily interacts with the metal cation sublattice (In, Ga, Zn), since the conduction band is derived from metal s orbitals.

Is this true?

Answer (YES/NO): NO